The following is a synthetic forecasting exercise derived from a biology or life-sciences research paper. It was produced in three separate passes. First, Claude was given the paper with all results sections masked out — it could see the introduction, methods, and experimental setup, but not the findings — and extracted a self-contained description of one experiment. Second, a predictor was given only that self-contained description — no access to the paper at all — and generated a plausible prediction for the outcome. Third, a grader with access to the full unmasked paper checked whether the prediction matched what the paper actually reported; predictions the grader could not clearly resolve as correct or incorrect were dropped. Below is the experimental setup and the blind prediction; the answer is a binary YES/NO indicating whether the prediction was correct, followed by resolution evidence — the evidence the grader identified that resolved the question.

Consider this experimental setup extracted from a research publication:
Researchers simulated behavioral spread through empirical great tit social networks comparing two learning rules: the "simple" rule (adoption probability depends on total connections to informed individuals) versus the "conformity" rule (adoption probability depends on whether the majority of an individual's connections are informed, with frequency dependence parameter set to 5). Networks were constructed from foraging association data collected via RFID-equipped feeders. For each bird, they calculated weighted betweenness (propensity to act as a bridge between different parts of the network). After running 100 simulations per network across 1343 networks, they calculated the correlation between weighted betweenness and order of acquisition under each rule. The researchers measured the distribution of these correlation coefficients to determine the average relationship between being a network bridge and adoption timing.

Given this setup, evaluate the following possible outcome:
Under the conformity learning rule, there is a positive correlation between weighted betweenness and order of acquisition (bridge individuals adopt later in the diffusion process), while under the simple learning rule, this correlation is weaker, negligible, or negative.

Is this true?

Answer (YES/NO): NO